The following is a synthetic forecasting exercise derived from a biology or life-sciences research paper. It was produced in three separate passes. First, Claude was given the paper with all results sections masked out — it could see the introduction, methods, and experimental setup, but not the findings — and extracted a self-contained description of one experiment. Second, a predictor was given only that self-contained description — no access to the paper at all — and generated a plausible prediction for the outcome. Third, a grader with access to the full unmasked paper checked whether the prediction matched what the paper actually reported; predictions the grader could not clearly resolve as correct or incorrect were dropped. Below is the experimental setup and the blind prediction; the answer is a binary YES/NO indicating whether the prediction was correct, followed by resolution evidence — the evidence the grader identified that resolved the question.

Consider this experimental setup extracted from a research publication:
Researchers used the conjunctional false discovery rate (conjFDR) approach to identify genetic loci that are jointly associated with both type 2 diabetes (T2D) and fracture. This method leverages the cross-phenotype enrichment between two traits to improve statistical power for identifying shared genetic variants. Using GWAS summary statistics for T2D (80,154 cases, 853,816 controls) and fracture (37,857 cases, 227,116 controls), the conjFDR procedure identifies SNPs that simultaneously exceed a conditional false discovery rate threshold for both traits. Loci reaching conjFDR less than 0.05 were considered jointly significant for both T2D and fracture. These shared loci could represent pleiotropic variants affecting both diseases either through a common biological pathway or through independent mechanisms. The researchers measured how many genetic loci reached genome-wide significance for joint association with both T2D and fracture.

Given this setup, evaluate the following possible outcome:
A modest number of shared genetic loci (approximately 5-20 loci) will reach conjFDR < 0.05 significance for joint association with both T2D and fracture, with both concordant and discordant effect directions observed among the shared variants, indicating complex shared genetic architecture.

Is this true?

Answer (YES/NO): YES